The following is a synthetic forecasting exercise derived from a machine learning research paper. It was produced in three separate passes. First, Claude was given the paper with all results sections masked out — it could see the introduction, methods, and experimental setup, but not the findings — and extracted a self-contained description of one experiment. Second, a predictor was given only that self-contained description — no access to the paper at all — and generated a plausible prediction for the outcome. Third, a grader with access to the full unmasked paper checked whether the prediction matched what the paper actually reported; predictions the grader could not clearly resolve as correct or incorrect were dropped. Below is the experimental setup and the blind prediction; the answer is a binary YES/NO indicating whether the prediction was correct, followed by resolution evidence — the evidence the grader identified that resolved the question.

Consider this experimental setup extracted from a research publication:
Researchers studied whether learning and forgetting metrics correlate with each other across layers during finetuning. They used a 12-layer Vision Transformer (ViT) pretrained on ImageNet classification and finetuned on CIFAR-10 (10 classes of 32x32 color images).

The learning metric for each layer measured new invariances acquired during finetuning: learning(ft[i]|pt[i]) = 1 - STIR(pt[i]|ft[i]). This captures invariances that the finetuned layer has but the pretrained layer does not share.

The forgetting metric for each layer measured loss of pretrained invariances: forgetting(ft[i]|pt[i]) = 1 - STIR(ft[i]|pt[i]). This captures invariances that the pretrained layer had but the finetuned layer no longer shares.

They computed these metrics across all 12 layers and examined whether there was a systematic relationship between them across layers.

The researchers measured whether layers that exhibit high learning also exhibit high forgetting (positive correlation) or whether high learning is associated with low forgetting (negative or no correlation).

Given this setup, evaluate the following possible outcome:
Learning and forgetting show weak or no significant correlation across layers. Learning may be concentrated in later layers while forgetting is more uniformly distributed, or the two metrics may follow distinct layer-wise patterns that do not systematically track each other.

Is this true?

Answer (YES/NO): NO